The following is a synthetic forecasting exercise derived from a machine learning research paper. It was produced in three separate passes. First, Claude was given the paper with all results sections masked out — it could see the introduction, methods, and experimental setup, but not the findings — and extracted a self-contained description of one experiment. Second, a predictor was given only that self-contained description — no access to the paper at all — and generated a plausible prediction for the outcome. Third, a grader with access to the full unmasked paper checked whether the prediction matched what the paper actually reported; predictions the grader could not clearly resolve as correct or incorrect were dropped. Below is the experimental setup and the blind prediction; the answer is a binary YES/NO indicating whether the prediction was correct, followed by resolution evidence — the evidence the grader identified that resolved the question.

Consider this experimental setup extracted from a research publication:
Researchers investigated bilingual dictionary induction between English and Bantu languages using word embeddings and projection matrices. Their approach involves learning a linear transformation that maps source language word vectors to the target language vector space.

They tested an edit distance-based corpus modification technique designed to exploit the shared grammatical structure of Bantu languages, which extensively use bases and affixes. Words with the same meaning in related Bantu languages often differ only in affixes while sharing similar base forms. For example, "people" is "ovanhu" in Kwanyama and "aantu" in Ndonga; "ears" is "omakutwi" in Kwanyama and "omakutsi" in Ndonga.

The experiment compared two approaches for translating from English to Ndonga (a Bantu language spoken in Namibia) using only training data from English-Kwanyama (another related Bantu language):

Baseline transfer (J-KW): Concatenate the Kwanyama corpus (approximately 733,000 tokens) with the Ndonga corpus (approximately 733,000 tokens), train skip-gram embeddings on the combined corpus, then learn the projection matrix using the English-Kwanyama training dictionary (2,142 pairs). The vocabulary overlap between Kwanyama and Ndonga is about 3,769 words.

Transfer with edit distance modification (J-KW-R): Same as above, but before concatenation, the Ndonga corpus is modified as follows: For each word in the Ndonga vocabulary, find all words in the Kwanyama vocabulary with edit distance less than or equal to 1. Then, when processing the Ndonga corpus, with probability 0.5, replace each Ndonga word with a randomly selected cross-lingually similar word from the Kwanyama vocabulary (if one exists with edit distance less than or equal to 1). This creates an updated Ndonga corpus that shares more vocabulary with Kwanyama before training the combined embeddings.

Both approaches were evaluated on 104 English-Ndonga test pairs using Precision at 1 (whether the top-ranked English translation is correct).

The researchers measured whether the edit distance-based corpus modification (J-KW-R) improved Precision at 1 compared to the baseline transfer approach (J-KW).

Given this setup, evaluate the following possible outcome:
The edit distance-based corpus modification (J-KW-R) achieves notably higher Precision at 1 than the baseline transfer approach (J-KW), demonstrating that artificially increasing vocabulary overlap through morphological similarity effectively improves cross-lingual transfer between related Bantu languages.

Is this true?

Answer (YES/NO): YES